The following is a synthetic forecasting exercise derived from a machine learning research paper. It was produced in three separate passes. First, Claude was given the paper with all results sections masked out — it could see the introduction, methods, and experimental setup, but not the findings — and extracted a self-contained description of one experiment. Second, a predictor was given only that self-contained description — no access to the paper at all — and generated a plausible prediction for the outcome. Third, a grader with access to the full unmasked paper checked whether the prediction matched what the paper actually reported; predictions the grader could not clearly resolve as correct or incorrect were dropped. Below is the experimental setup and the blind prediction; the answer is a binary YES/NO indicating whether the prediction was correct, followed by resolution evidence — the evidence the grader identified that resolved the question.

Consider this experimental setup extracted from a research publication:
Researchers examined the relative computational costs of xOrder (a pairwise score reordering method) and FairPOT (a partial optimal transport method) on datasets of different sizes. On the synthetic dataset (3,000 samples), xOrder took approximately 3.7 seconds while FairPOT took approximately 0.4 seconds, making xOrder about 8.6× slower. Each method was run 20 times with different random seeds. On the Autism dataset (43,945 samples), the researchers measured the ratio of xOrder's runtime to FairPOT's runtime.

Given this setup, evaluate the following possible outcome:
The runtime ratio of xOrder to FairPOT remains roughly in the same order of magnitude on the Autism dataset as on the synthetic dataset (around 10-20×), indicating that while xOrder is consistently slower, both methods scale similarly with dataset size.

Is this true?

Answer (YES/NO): NO